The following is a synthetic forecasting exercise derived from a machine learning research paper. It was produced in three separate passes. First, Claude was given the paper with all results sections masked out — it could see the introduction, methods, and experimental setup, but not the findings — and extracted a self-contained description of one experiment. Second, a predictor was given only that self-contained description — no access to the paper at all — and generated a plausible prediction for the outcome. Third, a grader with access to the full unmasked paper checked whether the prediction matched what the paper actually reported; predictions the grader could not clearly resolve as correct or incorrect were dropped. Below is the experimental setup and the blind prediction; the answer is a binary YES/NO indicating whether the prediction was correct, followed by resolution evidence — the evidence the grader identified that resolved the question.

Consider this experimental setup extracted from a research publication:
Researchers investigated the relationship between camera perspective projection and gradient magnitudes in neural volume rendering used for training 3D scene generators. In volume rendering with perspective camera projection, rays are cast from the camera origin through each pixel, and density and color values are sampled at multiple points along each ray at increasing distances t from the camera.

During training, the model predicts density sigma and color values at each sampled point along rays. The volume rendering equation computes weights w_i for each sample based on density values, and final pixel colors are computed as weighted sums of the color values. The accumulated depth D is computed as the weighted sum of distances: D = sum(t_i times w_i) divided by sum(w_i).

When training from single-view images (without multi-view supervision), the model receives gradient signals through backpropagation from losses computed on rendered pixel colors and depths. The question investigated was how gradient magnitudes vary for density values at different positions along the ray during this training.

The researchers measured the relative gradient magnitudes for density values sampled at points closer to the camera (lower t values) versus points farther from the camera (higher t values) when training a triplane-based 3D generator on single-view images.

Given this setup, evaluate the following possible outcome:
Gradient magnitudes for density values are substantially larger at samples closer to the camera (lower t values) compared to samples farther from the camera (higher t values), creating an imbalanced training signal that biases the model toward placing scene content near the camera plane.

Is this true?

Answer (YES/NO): YES